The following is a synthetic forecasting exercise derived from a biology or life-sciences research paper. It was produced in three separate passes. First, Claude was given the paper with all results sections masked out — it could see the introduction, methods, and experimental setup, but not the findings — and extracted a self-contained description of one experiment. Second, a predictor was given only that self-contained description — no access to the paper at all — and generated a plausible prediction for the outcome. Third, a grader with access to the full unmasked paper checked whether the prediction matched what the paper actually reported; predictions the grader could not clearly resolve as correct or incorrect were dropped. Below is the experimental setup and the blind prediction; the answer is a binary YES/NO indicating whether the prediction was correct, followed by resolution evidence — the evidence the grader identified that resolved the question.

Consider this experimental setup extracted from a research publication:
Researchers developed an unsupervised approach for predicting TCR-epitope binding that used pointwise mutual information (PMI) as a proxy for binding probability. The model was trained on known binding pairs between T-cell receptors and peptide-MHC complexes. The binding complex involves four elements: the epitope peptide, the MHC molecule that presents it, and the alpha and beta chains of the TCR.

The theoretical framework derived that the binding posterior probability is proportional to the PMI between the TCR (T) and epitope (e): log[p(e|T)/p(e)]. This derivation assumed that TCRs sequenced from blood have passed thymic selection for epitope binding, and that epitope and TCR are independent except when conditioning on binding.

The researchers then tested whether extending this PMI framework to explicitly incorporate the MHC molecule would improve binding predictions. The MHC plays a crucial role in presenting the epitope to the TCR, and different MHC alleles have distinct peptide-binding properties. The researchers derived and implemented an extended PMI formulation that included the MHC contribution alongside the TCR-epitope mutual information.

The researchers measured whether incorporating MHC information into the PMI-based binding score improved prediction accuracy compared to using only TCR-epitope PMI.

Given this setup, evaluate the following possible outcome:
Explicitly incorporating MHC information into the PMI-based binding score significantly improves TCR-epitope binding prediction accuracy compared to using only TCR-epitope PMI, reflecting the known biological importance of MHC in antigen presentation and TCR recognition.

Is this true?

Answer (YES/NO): NO